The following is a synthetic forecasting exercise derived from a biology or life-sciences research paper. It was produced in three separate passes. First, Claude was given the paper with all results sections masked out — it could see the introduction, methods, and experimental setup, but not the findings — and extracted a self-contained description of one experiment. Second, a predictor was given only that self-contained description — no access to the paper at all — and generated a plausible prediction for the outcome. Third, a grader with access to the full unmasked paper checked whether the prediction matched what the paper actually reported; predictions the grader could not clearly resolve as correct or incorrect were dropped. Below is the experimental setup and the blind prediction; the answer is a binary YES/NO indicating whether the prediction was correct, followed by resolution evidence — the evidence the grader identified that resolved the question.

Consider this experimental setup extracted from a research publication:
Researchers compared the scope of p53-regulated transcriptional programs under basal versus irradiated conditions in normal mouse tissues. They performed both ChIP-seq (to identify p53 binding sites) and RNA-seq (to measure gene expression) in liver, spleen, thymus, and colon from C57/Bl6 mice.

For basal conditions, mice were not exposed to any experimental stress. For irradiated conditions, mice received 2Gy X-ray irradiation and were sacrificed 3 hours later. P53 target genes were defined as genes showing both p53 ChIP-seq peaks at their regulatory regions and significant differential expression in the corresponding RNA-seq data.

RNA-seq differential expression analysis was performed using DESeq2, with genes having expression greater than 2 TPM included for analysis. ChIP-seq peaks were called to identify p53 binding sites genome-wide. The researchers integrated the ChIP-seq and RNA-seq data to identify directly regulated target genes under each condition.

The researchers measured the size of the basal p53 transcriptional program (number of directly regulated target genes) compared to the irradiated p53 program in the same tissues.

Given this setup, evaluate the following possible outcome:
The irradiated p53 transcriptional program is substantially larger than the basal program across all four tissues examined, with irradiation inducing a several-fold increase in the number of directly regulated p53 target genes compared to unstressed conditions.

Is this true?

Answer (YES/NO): YES